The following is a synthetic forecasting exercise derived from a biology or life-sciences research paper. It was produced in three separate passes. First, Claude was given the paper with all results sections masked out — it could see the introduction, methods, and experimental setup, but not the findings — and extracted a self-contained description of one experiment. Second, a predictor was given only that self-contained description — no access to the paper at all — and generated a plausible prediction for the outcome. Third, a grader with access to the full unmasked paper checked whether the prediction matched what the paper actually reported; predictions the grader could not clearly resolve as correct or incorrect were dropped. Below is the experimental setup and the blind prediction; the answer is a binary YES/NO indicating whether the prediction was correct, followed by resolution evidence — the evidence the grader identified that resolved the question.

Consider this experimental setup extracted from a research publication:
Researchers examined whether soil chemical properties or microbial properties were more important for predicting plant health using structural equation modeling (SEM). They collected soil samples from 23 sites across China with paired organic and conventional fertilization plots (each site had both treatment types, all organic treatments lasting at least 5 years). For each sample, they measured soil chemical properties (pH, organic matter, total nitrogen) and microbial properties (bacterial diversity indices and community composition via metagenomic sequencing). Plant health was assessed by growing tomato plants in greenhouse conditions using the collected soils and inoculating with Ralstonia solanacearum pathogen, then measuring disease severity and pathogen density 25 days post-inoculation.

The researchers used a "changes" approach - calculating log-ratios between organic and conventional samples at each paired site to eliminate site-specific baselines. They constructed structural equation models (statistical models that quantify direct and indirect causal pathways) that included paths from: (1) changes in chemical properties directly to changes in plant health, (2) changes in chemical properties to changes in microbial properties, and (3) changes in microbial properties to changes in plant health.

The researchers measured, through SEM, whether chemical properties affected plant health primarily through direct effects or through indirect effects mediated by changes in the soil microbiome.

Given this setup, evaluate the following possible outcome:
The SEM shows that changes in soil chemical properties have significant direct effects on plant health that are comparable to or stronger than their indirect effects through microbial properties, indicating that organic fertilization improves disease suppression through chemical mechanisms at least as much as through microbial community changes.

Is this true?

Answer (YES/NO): NO